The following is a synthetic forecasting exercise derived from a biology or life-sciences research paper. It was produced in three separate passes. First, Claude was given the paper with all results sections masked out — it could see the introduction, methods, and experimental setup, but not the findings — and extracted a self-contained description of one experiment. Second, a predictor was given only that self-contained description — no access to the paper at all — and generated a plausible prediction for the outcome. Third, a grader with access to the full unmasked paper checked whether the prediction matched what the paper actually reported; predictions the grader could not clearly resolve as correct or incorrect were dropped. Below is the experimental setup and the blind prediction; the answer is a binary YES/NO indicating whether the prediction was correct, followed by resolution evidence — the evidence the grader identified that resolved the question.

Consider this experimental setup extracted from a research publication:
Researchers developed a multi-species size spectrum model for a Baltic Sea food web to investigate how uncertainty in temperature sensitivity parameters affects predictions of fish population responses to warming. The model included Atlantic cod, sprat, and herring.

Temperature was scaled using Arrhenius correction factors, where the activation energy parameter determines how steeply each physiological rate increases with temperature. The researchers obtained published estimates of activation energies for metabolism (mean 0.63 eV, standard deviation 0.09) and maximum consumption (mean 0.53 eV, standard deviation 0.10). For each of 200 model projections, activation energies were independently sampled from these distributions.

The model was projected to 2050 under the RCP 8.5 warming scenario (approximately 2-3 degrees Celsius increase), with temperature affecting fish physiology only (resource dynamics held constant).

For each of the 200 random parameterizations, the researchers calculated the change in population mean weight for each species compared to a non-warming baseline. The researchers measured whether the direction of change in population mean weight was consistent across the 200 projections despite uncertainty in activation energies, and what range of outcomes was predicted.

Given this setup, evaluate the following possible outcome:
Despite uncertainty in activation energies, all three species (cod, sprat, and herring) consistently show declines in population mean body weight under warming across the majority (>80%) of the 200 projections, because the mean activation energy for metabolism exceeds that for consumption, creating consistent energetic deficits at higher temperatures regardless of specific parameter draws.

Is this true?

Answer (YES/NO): NO